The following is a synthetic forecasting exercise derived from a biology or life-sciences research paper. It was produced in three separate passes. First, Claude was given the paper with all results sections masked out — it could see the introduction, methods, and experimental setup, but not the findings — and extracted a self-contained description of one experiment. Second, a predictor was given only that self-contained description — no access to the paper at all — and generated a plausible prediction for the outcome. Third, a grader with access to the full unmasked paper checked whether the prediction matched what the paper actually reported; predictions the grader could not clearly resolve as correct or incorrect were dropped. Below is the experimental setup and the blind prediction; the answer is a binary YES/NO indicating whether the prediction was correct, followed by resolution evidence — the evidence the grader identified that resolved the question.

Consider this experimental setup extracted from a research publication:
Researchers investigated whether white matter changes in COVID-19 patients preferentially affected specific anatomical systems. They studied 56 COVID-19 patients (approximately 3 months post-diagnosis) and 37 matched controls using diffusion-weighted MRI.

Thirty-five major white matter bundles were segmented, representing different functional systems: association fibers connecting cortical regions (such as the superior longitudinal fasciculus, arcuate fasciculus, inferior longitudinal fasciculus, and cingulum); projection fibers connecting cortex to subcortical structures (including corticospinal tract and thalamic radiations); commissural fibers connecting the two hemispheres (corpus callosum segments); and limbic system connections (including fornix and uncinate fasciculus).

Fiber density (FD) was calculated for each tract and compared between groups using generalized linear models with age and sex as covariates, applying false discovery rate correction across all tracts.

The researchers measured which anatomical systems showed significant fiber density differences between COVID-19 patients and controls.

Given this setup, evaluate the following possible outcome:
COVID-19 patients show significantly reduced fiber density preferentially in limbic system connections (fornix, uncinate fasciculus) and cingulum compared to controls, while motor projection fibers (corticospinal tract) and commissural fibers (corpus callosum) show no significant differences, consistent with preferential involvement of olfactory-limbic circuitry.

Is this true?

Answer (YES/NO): NO